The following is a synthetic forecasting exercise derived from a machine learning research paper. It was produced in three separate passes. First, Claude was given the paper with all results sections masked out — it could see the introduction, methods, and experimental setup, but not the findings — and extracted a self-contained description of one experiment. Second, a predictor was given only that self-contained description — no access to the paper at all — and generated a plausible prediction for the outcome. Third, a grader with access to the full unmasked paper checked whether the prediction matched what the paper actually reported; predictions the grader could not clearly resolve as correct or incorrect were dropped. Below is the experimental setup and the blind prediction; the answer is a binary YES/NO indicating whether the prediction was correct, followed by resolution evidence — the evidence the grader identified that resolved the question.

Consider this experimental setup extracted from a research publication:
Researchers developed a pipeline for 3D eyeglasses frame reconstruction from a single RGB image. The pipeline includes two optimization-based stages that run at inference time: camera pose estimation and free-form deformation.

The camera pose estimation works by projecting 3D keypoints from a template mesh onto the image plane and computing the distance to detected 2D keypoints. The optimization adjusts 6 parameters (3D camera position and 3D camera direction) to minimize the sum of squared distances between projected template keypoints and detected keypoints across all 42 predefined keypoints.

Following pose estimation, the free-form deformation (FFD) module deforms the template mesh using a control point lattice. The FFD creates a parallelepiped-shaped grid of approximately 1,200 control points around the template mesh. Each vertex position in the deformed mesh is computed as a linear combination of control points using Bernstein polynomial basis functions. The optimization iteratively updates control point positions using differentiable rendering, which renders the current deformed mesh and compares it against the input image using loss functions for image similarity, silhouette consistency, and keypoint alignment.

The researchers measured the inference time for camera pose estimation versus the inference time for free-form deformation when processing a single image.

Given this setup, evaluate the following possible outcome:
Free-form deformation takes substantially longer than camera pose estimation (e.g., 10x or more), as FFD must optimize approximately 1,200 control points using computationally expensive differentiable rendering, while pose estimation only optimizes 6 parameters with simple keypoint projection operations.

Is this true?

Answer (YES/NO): NO